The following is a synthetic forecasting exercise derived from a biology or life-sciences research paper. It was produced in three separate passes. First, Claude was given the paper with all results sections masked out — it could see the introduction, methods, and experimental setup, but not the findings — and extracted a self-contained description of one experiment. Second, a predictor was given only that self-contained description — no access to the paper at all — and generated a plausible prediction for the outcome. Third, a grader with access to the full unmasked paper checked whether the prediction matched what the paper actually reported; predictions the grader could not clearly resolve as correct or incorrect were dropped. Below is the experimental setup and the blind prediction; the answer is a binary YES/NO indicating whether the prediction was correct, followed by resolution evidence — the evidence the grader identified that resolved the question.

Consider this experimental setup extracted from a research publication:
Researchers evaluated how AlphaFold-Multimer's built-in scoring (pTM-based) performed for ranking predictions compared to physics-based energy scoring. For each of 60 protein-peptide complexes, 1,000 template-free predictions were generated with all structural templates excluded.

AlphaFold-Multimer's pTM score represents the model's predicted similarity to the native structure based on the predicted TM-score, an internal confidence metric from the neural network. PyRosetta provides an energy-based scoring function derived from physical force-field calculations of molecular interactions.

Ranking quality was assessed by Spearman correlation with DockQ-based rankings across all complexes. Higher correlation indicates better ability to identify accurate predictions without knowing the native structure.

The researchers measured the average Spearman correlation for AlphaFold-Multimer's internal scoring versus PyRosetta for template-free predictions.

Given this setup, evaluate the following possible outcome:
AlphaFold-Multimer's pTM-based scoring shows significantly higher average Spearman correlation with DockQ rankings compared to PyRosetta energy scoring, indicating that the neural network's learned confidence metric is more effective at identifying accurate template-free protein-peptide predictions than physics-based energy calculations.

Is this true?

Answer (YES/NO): YES